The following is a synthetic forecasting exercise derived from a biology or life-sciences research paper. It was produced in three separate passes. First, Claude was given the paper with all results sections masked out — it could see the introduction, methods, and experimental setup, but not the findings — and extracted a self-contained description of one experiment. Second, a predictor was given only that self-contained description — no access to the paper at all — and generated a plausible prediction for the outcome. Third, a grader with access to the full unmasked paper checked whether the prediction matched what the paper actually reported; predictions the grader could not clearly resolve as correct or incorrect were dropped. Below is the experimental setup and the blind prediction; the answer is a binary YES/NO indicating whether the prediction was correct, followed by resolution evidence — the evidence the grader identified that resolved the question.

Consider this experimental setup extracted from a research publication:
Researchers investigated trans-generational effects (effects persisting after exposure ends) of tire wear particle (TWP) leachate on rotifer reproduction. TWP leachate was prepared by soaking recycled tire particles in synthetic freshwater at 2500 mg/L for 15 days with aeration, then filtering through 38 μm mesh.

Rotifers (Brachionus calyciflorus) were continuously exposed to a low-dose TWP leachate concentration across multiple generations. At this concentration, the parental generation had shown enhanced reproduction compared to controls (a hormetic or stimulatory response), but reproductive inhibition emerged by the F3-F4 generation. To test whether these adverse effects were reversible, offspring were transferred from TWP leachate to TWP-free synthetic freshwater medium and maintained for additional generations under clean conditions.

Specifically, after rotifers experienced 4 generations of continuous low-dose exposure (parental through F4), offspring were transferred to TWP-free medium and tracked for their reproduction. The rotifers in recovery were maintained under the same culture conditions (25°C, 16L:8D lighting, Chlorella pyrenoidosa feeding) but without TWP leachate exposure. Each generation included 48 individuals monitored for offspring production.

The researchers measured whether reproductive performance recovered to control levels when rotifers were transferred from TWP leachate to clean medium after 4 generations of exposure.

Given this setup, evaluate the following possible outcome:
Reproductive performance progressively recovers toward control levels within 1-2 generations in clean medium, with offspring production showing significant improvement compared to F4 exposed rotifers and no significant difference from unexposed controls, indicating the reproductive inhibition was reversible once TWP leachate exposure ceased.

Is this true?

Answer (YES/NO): NO